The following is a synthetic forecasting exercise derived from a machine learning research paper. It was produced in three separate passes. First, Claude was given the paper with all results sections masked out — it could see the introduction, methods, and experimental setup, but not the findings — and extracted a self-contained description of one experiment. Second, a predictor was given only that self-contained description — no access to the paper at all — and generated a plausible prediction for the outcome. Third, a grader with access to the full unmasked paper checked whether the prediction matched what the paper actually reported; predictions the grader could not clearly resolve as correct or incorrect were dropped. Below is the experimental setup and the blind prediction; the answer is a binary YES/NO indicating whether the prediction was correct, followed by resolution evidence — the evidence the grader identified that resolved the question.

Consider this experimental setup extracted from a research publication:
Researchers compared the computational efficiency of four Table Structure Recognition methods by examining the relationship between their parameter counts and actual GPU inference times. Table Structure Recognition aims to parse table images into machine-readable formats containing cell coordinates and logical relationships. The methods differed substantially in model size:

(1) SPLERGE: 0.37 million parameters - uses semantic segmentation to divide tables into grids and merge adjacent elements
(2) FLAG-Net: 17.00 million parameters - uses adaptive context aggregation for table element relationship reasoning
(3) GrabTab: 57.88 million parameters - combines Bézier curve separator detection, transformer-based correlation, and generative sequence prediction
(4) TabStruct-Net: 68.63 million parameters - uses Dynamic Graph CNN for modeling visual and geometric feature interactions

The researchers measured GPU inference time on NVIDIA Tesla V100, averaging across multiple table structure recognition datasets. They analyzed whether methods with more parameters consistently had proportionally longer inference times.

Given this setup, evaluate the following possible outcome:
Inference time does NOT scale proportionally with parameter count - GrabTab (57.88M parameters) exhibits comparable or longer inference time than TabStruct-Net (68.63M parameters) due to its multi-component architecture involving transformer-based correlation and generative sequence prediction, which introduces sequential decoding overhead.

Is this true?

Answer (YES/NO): NO